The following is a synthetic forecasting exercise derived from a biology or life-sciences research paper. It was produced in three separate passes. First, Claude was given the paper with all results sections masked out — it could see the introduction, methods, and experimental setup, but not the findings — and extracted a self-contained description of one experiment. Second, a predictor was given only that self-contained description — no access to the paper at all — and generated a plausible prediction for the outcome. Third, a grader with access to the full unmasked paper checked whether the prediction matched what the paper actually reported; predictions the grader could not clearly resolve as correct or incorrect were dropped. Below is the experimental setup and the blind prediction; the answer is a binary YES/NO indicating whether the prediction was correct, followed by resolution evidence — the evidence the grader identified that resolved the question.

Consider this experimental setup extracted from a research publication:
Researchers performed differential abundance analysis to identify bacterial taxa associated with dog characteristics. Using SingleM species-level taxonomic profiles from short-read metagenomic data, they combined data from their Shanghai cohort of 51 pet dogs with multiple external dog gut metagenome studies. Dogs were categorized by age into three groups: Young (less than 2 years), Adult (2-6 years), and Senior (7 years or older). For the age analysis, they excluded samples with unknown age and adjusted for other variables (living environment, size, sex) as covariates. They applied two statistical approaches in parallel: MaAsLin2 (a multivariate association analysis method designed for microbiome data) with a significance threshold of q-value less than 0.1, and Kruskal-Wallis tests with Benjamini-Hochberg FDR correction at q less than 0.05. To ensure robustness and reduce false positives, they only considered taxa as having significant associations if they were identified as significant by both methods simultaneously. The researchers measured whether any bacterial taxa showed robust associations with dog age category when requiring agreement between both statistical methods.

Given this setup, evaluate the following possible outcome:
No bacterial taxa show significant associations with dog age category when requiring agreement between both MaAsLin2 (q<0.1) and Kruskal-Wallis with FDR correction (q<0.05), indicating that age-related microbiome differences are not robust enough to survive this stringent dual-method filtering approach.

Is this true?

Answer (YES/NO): NO